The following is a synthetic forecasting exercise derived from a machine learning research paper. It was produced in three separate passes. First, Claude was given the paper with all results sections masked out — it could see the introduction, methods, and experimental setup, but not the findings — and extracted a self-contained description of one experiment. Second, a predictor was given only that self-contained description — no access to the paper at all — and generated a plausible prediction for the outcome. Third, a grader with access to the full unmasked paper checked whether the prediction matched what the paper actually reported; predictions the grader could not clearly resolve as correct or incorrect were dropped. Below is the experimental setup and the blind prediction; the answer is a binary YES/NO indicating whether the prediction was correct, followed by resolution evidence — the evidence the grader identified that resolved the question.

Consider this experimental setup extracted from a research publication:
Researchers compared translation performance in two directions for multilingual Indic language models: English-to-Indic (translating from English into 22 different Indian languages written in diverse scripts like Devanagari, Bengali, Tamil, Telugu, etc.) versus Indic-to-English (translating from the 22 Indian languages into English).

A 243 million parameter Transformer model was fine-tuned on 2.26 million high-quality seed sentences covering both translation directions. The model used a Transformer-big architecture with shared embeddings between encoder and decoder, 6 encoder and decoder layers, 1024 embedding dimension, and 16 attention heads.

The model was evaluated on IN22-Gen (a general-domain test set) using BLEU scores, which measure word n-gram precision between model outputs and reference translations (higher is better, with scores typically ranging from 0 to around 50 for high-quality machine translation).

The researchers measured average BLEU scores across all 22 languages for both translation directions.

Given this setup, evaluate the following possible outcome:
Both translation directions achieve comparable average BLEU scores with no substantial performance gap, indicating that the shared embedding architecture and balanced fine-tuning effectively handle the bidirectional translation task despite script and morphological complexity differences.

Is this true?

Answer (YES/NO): NO